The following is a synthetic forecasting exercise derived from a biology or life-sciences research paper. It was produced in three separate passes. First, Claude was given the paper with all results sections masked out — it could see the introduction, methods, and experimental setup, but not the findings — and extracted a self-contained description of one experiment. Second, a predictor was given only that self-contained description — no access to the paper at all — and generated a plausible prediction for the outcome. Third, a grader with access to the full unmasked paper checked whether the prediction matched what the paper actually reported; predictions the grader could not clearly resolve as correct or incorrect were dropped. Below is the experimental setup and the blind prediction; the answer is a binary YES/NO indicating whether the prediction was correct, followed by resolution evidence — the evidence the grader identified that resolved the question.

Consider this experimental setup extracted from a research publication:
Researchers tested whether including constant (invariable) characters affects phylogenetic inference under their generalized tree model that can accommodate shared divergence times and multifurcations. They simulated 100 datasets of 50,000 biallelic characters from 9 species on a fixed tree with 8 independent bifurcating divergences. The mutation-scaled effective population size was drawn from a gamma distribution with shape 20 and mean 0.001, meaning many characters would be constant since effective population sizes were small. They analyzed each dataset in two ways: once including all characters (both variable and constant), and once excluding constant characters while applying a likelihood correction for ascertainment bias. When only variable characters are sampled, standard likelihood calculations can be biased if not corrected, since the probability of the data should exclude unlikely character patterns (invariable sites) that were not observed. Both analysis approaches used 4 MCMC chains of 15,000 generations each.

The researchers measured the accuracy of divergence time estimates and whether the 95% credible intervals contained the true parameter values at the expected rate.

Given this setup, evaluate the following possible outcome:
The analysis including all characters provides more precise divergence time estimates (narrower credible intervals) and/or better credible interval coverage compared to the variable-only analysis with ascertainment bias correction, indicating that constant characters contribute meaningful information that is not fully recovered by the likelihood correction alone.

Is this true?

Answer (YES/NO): YES